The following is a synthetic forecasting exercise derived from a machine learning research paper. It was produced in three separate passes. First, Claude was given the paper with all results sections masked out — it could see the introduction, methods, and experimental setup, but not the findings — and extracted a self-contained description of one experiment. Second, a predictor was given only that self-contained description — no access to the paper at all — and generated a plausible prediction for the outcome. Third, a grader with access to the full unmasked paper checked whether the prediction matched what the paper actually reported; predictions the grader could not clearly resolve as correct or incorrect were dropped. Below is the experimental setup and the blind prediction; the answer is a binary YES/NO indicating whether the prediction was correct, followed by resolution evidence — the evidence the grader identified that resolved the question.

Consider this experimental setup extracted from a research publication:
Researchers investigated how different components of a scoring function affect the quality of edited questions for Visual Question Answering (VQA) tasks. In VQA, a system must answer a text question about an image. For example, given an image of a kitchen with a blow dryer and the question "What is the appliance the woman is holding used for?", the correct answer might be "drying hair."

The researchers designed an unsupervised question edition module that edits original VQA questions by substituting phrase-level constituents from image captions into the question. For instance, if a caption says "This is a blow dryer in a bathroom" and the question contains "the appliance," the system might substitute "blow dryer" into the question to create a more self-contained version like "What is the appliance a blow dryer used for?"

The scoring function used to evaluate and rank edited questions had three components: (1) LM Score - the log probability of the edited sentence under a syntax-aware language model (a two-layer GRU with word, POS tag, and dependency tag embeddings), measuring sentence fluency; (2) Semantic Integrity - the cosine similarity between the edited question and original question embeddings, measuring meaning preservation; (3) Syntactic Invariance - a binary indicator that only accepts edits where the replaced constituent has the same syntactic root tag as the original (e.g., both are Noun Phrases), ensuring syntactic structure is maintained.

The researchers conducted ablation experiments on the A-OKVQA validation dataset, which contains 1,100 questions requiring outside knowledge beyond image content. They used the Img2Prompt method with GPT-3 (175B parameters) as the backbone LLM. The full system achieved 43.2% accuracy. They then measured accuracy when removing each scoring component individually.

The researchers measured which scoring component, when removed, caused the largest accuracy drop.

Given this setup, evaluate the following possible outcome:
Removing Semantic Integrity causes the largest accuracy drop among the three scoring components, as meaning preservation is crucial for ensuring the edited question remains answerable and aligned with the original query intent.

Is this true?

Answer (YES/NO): NO